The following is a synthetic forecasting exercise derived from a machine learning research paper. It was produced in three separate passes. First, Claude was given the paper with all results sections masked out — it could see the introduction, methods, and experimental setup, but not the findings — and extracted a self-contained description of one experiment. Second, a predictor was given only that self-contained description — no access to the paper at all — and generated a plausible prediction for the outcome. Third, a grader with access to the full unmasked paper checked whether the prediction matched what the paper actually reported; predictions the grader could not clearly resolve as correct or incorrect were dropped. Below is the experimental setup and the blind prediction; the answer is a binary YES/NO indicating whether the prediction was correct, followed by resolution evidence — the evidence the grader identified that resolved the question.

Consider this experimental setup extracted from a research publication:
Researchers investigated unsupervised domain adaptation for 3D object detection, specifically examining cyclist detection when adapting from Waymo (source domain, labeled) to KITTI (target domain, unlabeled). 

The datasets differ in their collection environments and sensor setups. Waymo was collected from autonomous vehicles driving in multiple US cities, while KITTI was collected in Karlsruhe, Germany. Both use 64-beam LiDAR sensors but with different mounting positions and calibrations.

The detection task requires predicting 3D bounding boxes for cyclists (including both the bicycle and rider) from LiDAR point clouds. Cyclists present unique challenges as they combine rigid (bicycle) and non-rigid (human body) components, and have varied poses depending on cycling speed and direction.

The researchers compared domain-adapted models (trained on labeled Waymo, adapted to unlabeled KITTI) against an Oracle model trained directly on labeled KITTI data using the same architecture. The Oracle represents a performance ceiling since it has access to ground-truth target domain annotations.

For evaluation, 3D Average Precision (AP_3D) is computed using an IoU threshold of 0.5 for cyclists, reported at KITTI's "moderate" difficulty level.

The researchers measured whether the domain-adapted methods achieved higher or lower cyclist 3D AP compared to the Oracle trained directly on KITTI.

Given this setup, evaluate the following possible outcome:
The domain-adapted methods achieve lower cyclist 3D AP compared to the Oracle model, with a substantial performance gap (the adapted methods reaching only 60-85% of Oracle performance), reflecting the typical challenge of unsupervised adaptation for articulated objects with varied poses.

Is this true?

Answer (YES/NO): NO